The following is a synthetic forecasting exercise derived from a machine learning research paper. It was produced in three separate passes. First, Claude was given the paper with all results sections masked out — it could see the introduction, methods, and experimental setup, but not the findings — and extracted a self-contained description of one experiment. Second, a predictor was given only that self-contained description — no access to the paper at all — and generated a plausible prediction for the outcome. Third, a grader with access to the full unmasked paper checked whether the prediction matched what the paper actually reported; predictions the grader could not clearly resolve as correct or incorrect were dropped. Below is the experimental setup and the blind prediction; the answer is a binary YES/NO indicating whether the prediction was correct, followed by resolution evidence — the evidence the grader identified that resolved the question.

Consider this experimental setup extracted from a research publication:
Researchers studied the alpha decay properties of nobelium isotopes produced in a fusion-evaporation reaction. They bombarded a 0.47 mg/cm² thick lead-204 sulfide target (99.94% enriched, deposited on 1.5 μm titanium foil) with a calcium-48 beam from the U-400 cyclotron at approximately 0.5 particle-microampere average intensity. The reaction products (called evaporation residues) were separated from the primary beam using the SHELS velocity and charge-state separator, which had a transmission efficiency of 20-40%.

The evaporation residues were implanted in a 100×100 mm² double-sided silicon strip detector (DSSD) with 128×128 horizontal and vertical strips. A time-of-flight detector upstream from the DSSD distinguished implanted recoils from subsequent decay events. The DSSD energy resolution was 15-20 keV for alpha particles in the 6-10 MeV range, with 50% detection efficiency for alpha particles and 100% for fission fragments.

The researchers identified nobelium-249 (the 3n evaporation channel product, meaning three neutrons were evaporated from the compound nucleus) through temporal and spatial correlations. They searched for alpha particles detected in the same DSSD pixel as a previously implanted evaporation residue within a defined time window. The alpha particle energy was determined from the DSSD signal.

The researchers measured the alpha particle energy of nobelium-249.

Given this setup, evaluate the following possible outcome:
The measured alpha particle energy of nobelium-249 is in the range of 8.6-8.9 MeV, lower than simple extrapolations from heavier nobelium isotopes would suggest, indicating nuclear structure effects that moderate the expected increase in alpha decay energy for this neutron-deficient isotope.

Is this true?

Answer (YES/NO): NO